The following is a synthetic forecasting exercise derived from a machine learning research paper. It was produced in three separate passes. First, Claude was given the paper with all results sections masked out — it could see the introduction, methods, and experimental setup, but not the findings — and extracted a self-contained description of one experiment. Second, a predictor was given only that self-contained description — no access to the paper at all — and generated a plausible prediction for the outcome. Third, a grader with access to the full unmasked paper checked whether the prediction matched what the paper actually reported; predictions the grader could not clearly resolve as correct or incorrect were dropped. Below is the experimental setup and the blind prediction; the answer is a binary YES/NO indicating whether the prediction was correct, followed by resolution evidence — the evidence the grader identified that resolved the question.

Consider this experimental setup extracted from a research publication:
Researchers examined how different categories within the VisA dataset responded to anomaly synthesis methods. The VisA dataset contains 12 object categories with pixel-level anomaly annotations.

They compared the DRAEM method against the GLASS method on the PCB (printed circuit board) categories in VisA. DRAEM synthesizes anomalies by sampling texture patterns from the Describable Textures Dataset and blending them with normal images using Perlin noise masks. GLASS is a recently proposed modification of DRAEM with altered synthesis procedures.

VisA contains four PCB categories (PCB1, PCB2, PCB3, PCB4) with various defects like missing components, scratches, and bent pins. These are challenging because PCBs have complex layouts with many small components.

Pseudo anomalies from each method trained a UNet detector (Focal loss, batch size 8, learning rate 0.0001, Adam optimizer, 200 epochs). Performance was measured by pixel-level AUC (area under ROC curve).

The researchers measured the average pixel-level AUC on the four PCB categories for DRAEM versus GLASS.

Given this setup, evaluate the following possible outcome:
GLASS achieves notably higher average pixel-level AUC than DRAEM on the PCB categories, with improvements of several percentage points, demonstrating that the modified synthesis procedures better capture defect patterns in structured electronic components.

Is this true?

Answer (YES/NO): NO